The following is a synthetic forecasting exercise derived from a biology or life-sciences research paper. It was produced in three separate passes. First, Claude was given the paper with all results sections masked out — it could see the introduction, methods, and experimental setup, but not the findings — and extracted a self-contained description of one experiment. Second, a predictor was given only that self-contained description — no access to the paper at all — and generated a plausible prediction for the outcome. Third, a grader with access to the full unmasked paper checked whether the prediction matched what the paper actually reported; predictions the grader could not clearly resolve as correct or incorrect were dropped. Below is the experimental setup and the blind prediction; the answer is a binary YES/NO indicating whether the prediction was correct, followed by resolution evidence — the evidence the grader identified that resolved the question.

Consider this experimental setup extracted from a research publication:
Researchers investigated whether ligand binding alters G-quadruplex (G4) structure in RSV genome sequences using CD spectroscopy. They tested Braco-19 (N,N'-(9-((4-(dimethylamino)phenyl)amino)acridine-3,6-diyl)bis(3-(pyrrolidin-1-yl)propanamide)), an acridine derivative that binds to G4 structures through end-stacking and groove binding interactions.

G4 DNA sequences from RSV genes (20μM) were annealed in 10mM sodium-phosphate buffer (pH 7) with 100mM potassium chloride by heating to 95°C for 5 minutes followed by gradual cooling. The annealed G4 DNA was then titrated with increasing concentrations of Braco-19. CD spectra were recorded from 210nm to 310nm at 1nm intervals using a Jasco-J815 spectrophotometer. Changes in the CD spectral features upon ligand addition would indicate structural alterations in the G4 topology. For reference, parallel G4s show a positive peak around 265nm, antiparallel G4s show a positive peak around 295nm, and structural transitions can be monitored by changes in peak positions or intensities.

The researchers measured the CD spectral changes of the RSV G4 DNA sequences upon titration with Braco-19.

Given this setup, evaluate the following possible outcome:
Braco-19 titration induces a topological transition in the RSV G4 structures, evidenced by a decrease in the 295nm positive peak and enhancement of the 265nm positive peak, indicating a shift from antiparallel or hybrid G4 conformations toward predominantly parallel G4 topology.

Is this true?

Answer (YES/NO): NO